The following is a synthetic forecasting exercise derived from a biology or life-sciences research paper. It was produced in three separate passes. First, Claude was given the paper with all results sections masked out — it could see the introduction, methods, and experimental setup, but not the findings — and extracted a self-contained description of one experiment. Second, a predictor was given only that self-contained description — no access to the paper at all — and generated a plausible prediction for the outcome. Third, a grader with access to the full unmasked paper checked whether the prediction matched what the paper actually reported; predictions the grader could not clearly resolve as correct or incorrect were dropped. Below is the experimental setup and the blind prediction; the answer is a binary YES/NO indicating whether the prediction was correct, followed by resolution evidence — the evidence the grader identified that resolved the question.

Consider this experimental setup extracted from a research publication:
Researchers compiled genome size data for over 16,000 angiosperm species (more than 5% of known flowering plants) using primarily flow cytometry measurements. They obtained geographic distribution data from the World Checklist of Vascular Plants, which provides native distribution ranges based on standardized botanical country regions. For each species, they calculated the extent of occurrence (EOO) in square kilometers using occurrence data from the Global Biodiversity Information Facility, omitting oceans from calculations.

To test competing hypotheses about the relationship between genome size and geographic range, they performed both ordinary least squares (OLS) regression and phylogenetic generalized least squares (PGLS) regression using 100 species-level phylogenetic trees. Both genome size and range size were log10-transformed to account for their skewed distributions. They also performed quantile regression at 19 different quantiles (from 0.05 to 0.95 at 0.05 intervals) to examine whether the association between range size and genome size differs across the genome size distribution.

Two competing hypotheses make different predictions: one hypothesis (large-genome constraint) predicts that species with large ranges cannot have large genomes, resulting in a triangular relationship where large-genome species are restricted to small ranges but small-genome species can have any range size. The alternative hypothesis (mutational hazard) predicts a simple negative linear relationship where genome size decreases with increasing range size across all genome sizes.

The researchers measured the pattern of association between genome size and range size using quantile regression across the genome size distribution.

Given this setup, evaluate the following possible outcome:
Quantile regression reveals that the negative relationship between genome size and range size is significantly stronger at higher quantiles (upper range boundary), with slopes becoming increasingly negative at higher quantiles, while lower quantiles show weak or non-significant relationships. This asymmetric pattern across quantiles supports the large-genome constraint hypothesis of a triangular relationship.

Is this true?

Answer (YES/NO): NO